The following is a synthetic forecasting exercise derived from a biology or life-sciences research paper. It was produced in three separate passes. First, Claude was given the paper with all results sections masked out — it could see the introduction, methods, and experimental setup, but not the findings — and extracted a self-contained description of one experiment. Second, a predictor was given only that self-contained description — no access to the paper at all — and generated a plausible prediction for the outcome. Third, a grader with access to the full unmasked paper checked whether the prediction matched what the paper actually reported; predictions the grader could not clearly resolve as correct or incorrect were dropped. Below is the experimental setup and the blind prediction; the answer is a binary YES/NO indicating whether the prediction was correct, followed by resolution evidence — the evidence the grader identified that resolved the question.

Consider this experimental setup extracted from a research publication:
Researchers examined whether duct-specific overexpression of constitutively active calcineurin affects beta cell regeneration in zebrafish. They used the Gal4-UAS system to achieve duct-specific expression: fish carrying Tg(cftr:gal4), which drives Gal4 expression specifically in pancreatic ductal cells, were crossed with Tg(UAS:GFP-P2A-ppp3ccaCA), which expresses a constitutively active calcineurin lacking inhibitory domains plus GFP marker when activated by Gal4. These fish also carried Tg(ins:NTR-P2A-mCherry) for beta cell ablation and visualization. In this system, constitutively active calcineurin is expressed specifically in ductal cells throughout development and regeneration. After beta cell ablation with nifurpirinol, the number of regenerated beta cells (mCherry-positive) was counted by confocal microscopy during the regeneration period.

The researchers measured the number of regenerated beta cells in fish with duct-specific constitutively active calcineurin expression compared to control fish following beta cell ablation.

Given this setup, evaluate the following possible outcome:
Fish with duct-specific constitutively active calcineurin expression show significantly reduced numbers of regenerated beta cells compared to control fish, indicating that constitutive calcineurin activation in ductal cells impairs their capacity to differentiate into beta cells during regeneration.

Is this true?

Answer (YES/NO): YES